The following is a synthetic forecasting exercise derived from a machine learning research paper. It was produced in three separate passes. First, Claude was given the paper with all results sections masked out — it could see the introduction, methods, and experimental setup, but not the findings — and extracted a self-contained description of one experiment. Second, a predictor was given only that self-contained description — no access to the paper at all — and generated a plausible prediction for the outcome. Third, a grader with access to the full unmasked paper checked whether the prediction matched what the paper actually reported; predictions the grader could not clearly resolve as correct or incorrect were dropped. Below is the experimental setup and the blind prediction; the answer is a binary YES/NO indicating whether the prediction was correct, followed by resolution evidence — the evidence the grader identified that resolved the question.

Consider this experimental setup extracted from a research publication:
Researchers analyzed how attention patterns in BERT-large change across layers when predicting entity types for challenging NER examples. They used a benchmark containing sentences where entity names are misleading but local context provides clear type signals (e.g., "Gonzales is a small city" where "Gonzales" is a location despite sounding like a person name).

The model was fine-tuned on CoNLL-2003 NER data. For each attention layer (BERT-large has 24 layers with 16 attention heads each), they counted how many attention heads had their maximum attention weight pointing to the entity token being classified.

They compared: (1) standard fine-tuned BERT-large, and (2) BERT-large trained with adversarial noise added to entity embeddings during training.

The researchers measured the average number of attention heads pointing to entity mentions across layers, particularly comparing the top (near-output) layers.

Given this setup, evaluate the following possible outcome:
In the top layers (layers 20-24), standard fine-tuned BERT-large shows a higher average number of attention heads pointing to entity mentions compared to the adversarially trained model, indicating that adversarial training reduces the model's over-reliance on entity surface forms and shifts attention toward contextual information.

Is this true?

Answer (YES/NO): YES